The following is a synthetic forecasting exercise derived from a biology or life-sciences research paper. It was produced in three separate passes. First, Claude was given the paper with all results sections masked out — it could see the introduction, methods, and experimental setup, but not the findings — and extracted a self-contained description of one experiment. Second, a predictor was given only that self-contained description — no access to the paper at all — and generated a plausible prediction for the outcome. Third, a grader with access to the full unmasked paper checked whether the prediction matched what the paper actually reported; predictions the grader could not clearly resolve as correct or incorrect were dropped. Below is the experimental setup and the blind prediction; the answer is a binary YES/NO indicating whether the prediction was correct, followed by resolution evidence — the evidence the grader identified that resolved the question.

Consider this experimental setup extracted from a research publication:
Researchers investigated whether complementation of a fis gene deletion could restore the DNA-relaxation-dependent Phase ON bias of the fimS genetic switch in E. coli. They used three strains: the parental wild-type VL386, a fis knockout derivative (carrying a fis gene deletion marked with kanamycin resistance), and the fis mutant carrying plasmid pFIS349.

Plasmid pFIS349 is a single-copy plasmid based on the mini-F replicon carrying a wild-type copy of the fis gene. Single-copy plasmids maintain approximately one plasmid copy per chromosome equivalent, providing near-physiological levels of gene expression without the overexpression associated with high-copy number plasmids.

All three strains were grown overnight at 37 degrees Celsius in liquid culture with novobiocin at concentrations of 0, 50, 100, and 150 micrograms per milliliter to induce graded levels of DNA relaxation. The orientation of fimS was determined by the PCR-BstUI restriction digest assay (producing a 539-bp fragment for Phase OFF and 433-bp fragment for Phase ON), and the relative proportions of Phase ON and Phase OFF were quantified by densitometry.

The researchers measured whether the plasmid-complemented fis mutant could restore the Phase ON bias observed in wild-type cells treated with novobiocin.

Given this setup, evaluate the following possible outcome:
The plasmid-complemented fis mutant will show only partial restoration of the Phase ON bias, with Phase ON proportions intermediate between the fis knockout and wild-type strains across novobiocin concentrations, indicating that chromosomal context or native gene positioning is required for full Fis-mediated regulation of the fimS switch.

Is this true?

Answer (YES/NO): NO